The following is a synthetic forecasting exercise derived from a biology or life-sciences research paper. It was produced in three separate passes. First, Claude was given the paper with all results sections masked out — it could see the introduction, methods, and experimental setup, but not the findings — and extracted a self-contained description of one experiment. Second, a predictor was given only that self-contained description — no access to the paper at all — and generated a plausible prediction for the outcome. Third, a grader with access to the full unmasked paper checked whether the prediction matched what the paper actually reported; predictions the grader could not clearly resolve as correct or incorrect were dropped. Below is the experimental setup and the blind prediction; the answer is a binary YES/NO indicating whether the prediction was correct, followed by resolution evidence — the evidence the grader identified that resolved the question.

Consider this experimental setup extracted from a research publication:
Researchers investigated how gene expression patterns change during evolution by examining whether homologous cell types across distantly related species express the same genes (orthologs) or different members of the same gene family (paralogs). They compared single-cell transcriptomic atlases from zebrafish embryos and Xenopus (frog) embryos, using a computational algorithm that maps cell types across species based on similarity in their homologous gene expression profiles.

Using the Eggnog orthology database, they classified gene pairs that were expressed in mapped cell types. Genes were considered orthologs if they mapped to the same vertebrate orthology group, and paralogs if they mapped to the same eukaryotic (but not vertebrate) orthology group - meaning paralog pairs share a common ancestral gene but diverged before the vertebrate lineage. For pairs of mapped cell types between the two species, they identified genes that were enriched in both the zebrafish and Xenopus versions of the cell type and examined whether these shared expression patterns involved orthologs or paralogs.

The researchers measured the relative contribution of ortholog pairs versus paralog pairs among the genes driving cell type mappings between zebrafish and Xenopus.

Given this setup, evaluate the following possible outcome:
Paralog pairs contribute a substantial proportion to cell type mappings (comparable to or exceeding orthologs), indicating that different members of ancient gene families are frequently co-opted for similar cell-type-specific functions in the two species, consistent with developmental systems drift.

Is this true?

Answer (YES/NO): YES